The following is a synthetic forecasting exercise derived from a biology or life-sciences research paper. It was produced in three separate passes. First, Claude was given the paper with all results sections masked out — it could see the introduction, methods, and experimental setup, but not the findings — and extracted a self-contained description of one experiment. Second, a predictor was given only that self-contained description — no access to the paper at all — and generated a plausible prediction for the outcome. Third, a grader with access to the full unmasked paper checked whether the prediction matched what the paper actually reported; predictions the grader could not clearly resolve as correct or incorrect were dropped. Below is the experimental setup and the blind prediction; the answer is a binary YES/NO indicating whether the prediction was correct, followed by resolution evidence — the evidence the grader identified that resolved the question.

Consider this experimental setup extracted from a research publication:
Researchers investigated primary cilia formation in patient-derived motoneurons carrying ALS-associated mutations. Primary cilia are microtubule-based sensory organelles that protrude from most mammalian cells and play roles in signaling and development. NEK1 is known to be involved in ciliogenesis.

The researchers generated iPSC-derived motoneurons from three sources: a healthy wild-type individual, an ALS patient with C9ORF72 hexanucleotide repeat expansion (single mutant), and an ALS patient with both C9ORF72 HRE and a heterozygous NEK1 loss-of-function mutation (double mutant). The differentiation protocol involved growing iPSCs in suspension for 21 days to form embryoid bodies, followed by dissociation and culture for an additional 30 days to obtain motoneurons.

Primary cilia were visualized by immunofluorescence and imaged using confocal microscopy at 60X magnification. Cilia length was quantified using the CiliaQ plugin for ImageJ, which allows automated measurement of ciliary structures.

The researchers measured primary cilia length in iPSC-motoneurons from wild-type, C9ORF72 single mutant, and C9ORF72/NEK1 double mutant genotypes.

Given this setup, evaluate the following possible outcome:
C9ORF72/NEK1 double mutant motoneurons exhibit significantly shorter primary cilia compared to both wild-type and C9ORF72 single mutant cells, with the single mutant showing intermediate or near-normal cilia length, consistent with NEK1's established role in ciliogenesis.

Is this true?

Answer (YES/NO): NO